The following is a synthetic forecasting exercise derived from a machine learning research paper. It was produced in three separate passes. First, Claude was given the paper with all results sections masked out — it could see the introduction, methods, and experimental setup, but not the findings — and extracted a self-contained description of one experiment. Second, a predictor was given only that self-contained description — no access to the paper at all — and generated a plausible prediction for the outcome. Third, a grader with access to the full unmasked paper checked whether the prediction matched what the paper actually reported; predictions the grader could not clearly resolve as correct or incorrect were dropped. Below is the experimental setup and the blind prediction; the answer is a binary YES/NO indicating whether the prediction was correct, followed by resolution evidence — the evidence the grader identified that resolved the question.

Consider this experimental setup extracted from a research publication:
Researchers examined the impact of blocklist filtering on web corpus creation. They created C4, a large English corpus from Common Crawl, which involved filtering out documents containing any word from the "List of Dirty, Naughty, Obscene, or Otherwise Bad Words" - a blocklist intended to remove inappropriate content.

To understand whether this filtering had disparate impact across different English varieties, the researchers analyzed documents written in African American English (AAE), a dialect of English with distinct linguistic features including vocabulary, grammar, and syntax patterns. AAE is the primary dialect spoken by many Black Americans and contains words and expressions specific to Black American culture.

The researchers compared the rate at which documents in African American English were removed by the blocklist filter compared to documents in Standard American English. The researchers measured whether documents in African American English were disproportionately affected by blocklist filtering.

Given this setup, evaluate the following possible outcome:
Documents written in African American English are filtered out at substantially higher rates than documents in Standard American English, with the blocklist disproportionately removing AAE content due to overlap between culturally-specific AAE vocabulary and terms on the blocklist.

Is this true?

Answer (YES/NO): YES